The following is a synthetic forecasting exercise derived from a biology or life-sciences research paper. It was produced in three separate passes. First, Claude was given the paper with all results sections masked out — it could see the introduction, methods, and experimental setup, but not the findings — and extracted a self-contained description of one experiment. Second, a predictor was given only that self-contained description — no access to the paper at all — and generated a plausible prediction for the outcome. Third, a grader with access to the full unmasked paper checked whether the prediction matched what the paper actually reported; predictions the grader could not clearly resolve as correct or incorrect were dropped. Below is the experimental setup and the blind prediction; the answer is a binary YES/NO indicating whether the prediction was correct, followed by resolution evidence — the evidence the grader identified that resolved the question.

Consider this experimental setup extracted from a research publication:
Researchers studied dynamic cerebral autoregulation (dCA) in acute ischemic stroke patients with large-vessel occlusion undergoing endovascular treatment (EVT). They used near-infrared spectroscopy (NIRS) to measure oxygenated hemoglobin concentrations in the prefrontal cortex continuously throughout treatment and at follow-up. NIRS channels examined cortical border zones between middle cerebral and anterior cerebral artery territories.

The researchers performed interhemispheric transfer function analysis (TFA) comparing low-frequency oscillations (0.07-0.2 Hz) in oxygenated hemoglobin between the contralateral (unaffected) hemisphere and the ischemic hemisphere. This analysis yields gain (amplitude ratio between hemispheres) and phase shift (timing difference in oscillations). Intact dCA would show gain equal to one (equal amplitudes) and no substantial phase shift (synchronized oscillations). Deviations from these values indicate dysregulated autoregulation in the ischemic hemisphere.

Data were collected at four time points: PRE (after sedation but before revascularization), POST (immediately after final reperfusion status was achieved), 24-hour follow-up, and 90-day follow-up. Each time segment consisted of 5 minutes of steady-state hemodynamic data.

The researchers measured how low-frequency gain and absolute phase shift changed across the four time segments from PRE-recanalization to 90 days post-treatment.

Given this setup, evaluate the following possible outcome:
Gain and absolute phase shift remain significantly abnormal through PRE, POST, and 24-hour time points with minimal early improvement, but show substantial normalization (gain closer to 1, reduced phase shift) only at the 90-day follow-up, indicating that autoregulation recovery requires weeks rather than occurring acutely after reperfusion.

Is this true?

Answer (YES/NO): NO